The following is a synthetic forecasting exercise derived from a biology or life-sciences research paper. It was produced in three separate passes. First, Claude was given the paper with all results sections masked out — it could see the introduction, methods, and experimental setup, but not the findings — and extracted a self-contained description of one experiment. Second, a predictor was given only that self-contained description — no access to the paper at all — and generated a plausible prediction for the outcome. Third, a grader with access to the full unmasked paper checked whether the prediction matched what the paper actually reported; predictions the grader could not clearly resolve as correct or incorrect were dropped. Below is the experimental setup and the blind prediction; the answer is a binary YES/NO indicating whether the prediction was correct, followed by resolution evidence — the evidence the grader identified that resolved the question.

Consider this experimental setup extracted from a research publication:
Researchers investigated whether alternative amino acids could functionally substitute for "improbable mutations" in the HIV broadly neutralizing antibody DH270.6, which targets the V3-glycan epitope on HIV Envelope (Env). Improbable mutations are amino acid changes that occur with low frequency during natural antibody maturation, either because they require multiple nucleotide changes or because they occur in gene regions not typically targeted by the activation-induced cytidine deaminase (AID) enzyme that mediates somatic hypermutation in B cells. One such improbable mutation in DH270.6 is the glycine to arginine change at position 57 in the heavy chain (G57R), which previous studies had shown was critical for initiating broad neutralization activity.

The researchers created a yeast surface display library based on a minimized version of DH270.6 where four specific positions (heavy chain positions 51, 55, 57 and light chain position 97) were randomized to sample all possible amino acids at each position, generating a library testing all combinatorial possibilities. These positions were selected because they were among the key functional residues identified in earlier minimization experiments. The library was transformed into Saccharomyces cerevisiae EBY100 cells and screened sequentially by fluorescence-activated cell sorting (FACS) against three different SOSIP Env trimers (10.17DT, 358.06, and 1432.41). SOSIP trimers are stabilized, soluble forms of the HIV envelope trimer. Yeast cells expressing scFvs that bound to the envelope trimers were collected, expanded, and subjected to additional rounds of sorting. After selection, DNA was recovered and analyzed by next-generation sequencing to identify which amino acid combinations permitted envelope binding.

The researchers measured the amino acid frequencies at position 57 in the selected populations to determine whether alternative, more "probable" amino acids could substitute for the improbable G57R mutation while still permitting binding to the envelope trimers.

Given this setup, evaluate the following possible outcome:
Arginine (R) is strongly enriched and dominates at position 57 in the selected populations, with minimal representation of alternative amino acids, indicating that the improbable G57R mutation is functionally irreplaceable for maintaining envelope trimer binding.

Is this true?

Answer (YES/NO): NO